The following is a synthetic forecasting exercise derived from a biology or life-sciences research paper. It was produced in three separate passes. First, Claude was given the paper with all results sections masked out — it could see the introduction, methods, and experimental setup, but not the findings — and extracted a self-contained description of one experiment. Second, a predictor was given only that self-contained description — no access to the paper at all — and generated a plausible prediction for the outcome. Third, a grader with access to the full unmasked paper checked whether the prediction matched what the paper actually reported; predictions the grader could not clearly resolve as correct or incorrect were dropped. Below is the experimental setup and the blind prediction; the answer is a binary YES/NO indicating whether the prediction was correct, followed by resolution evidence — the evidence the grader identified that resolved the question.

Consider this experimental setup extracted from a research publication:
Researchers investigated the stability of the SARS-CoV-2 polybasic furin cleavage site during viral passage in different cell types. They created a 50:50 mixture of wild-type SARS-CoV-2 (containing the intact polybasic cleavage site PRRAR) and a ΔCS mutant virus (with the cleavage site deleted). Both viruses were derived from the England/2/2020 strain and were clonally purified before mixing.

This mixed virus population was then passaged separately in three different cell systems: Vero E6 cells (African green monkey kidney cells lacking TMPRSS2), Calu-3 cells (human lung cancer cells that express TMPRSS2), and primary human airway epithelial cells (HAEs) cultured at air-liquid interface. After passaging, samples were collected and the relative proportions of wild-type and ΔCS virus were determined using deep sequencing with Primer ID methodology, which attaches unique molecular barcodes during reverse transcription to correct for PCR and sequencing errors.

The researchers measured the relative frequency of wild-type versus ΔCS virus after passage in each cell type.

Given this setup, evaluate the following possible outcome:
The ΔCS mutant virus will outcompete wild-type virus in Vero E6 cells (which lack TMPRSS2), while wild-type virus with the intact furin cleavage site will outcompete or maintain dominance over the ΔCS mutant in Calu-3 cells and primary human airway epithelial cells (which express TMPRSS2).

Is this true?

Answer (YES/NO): YES